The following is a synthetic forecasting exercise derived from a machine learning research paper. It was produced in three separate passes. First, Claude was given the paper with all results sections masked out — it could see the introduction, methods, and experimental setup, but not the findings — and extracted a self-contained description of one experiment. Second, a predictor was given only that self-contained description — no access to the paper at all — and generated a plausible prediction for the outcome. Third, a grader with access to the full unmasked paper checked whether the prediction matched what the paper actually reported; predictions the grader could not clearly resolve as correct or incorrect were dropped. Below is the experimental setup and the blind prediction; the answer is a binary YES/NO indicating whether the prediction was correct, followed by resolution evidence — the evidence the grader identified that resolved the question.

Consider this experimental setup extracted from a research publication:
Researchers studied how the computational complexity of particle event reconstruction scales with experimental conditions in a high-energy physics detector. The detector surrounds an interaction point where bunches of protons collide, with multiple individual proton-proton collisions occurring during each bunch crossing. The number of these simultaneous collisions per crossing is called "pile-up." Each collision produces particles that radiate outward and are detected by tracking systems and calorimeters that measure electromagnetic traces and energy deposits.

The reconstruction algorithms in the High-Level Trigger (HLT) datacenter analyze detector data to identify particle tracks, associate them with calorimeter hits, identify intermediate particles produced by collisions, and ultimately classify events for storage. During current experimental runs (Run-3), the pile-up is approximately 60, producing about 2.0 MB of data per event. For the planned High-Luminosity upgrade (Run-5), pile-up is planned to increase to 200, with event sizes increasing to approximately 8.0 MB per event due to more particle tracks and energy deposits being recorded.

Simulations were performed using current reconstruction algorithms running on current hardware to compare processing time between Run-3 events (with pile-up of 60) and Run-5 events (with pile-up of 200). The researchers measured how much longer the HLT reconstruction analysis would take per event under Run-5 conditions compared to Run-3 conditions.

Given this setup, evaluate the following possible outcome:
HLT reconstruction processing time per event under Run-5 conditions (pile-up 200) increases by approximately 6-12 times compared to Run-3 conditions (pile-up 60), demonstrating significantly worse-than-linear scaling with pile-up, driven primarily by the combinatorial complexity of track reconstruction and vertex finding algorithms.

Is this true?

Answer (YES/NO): NO